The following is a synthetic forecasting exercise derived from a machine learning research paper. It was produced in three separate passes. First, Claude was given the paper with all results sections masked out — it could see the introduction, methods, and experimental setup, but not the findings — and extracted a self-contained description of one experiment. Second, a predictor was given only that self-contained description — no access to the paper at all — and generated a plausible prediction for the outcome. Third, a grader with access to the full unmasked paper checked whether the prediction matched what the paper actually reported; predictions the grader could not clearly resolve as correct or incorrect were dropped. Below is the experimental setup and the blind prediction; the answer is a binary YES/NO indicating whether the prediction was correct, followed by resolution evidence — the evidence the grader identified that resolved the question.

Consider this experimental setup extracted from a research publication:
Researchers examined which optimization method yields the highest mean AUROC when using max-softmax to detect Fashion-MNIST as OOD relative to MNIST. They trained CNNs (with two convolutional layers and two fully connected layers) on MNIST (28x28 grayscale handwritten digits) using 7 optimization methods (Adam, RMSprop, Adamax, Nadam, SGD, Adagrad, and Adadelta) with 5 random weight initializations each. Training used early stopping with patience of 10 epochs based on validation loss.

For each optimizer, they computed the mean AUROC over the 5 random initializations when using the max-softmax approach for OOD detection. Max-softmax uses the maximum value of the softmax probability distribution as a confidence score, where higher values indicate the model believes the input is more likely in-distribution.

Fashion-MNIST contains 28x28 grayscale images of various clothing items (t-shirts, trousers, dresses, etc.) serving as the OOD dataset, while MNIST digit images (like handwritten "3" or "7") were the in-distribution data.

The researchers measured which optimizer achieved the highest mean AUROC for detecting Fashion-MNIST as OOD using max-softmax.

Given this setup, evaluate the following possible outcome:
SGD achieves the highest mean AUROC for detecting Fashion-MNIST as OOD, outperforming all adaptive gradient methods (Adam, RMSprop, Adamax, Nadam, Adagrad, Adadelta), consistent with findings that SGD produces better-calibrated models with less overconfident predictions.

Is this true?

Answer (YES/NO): YES